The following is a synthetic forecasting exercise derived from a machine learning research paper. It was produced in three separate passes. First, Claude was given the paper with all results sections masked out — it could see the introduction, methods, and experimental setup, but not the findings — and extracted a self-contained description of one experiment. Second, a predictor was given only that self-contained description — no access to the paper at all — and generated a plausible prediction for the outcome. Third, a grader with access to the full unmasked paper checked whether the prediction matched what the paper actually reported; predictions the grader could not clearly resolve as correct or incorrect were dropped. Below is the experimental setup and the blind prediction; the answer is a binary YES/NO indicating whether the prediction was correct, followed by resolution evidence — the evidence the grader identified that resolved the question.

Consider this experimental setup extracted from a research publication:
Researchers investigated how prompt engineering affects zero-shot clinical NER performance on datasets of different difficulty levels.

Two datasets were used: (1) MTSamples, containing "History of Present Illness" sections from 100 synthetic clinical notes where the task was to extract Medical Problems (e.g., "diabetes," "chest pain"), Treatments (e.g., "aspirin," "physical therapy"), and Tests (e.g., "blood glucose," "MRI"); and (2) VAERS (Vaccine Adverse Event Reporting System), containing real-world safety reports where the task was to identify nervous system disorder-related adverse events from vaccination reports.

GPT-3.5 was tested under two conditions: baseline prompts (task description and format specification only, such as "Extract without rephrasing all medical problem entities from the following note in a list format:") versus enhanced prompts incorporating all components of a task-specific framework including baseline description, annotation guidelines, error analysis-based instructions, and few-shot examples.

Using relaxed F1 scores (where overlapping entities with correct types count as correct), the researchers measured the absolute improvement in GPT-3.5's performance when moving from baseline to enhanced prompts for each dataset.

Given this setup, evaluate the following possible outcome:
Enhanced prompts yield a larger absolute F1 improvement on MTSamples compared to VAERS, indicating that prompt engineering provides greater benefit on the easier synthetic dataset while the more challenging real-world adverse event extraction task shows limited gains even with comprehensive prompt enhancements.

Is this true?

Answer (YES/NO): NO